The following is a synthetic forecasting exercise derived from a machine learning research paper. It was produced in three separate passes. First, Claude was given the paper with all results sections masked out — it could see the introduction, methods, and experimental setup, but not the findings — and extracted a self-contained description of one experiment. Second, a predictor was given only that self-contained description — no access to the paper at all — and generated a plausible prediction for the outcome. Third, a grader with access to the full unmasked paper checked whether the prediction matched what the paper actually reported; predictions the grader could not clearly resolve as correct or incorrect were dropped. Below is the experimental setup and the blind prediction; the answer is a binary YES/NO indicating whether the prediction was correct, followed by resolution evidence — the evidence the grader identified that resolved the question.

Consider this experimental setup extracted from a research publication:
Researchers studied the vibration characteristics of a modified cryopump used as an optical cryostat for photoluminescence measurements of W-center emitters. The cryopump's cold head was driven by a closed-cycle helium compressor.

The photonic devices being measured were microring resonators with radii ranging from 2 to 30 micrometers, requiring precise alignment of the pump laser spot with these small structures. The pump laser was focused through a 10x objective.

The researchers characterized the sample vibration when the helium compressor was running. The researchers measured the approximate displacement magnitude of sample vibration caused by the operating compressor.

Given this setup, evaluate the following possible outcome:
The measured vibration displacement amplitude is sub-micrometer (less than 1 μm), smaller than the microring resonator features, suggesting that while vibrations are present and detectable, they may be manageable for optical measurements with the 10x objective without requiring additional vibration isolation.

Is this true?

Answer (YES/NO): NO